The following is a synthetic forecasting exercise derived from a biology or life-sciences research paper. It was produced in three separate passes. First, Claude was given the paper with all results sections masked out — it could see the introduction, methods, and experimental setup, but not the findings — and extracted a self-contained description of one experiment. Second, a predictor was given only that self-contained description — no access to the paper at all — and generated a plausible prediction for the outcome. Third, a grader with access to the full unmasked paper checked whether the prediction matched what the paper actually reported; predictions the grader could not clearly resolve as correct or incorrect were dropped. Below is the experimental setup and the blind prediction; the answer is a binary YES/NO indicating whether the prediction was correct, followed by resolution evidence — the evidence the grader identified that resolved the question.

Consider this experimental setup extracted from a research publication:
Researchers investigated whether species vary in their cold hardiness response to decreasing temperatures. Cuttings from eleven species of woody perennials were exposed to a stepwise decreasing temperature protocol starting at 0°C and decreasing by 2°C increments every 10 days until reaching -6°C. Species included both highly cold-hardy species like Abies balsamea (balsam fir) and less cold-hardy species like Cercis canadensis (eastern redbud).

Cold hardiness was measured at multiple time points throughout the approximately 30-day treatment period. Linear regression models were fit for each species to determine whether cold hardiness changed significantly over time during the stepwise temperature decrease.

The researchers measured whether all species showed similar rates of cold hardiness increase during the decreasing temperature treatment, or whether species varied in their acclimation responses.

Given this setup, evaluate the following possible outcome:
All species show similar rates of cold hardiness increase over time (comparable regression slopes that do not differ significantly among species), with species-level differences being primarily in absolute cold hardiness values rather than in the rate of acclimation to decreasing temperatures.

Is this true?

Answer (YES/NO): NO